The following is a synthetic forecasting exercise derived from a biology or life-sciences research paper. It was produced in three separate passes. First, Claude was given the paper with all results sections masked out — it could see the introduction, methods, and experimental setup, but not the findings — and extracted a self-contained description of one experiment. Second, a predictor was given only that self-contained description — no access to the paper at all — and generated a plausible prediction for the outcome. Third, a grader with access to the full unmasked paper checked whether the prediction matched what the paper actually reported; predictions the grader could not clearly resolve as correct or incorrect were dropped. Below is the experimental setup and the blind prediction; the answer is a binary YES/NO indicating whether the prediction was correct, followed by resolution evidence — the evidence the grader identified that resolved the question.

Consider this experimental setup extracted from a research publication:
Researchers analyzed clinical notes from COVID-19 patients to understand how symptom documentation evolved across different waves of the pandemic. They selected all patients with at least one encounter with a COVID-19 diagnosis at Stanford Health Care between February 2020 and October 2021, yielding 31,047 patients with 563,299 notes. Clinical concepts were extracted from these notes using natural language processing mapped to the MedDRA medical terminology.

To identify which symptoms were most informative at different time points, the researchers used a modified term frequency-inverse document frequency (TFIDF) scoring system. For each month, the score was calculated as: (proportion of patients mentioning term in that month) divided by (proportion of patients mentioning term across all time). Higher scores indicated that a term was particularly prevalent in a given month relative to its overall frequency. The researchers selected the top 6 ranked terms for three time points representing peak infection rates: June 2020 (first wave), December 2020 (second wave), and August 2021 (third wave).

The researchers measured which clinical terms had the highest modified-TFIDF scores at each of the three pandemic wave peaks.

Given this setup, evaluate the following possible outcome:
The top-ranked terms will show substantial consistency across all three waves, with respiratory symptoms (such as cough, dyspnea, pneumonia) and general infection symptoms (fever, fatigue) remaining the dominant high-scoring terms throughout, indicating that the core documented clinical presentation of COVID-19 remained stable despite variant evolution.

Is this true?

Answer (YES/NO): NO